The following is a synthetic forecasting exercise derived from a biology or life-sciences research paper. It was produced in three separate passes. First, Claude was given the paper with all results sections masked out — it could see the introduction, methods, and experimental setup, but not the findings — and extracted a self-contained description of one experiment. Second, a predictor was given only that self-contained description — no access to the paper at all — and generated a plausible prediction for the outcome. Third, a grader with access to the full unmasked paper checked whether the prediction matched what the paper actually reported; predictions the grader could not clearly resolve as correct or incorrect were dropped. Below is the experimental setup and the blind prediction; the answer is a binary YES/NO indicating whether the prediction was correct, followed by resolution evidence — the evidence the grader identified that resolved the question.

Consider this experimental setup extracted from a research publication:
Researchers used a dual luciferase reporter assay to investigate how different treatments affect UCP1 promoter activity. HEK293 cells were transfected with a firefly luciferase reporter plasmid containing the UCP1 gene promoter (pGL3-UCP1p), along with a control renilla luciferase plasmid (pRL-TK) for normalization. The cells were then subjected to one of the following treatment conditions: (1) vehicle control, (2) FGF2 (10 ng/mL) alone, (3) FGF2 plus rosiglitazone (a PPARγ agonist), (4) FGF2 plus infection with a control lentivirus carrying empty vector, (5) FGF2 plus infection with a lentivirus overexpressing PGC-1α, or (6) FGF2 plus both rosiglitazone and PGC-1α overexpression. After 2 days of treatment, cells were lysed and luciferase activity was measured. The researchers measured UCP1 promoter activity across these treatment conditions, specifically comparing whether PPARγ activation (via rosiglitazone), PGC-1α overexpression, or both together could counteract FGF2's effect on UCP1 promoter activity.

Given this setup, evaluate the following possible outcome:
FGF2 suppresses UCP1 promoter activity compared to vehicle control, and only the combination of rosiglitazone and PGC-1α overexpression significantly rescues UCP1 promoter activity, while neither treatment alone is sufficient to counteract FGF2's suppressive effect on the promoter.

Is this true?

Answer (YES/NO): NO